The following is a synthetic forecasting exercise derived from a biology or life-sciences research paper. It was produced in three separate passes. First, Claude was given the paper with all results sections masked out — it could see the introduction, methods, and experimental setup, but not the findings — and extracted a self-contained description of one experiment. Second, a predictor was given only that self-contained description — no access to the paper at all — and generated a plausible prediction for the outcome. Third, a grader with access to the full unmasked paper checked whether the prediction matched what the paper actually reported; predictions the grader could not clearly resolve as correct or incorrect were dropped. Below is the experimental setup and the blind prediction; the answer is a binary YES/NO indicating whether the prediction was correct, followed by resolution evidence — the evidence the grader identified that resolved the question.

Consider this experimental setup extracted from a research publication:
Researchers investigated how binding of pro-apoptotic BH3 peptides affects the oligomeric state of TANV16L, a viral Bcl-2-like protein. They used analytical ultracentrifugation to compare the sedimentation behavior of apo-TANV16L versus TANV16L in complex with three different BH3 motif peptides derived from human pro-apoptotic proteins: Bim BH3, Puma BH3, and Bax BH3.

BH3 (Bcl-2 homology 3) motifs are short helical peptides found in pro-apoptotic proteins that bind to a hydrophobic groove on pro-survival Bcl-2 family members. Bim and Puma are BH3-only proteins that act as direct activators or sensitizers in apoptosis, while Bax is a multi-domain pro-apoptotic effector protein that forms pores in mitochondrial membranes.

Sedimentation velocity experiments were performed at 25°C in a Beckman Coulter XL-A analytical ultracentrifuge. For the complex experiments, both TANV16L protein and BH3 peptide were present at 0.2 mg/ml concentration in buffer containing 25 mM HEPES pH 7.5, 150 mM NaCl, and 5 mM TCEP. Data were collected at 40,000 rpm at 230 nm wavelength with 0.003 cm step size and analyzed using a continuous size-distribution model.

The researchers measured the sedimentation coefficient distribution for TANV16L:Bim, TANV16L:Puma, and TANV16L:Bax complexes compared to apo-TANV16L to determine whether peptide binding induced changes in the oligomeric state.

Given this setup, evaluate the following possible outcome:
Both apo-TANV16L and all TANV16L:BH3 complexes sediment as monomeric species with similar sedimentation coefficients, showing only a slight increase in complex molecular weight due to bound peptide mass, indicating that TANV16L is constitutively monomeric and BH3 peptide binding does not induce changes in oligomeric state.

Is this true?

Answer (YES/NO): NO